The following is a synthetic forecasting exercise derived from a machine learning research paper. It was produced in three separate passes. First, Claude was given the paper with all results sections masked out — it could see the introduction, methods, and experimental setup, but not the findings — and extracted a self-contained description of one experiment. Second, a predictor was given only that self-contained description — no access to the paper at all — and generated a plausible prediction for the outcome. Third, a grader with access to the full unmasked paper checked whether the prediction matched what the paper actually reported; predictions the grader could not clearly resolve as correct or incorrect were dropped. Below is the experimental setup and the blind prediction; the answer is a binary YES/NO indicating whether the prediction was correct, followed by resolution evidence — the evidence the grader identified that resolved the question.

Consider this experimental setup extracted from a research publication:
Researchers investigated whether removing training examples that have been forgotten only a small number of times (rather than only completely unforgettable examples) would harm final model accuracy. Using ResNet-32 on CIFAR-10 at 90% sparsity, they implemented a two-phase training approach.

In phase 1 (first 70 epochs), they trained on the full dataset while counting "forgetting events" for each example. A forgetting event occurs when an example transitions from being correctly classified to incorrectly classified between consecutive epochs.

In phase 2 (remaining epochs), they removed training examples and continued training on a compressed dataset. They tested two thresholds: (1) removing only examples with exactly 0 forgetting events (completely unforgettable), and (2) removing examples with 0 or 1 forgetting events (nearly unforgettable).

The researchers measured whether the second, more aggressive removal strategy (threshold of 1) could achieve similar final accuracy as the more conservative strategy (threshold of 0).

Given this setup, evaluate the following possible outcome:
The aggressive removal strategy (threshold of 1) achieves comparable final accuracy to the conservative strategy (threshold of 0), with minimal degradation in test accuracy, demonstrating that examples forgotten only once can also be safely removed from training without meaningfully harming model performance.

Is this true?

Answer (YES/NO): YES